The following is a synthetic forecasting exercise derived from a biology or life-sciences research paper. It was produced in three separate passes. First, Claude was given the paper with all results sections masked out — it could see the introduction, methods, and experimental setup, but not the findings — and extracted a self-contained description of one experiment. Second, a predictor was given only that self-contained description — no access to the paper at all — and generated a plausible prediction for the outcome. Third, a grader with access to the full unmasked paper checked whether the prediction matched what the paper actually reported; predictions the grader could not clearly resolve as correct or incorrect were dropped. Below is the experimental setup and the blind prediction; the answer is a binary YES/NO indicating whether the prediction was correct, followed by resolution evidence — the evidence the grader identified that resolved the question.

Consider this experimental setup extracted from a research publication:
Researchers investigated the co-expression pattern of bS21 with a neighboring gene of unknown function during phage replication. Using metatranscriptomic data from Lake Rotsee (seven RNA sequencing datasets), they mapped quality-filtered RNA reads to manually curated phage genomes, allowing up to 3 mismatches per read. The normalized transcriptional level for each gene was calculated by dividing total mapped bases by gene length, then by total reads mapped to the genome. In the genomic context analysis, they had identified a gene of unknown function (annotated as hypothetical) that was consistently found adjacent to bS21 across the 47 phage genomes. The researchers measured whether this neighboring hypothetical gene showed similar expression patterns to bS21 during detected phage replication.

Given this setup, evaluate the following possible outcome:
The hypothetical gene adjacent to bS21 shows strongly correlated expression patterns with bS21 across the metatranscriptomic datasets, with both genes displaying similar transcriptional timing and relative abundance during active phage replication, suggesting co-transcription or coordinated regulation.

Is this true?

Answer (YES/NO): YES